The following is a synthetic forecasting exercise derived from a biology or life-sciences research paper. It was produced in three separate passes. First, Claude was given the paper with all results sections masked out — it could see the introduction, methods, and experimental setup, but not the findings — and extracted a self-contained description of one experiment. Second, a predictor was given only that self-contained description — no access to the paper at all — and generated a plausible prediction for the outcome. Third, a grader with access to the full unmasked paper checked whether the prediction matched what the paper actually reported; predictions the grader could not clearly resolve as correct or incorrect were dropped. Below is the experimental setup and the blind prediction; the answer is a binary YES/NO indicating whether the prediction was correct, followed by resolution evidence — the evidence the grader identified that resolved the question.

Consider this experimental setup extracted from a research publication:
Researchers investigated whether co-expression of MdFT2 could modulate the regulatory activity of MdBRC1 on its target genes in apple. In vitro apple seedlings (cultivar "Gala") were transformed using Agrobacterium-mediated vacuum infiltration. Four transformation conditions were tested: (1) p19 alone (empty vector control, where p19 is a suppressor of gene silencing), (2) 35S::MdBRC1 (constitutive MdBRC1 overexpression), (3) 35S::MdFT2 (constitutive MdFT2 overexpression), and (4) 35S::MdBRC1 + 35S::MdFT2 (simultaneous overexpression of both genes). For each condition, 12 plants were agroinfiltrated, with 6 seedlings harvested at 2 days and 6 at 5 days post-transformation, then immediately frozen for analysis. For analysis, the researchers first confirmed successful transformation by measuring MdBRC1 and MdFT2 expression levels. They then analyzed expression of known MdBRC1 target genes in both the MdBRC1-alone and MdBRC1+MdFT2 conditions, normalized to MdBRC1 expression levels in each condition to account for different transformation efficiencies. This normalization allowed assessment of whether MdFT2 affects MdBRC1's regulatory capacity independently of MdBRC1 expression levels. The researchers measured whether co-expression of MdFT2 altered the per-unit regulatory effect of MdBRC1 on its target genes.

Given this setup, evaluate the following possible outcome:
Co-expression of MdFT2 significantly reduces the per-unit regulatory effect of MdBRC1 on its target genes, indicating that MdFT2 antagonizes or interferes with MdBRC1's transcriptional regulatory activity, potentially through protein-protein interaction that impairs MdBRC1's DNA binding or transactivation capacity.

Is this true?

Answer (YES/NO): YES